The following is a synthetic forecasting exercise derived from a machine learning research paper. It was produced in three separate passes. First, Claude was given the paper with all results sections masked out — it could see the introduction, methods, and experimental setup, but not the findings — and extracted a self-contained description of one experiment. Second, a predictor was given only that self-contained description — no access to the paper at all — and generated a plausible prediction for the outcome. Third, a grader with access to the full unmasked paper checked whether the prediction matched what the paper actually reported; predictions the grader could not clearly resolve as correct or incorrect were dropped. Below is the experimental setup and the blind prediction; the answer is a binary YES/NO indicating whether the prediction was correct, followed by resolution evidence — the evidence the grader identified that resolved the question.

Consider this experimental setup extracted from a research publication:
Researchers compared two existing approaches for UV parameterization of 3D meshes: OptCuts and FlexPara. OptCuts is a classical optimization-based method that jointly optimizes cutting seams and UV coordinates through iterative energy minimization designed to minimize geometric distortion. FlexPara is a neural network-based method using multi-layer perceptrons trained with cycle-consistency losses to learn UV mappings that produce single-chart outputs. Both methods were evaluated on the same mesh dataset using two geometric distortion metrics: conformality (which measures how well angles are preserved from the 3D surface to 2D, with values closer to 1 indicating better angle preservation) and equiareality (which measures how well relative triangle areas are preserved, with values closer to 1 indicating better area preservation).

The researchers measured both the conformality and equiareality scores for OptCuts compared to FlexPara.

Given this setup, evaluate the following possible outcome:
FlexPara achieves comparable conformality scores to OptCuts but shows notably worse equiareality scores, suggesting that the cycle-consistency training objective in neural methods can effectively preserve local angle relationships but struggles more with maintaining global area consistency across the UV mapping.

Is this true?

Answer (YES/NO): YES